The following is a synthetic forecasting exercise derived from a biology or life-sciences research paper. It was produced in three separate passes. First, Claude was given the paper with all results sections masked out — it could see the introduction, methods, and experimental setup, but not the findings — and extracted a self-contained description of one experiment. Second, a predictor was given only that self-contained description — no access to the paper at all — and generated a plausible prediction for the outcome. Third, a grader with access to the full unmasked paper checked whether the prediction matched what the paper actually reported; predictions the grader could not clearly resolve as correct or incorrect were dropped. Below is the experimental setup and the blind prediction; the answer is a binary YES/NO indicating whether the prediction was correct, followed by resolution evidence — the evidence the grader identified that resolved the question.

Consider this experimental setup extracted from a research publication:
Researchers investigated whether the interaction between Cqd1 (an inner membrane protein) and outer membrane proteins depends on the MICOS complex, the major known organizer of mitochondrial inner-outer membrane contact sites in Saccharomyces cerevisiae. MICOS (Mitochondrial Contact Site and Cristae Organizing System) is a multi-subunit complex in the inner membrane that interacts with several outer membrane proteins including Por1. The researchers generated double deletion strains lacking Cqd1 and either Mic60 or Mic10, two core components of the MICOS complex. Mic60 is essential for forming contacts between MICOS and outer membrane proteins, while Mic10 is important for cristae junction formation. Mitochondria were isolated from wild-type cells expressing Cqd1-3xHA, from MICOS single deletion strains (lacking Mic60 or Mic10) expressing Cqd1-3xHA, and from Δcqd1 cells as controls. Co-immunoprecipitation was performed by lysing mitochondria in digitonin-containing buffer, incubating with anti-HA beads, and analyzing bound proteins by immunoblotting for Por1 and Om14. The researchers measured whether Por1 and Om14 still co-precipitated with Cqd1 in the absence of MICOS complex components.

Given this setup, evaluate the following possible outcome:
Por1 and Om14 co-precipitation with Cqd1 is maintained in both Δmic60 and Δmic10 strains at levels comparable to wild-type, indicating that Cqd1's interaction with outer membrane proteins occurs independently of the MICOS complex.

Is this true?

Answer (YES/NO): NO